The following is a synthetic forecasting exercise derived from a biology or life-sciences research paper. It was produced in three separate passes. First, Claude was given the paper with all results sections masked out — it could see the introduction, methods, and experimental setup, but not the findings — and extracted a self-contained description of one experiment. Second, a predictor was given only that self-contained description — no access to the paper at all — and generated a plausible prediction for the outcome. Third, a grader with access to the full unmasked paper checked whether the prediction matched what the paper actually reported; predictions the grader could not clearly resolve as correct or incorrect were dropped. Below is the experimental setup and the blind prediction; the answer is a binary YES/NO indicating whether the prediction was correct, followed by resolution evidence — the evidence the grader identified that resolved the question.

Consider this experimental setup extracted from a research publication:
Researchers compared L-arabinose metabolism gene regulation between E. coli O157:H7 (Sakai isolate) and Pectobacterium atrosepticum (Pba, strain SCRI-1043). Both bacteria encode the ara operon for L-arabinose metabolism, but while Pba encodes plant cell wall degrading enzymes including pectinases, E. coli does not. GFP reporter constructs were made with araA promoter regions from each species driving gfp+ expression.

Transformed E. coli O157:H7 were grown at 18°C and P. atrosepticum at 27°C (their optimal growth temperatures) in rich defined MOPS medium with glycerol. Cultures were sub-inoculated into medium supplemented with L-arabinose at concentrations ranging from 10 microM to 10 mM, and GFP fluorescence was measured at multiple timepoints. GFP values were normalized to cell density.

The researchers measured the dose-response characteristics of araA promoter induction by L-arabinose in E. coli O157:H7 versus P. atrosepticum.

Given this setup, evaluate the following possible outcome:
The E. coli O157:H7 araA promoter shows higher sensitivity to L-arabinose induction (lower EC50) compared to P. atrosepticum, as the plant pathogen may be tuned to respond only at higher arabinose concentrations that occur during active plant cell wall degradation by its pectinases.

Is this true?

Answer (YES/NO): NO